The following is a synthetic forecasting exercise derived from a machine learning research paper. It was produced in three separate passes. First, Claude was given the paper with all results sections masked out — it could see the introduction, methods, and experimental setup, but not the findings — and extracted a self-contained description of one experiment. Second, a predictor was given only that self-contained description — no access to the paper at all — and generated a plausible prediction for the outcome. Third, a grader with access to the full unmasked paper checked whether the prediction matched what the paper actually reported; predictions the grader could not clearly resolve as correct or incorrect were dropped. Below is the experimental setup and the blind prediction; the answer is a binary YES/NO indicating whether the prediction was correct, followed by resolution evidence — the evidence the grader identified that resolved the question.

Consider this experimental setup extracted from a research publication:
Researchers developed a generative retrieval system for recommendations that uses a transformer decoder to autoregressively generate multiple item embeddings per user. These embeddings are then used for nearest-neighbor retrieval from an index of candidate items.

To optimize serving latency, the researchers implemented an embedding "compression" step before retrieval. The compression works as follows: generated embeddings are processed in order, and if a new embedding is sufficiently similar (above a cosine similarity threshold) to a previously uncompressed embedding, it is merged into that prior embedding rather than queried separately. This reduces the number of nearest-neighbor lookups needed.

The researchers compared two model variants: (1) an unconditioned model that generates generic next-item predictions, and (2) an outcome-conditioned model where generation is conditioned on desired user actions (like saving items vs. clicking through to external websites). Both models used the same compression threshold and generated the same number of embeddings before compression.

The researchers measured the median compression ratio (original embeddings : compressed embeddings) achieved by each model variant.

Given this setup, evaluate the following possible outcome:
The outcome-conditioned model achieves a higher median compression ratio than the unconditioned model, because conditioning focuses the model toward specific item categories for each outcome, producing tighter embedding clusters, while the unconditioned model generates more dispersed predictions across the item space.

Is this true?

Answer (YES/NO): NO